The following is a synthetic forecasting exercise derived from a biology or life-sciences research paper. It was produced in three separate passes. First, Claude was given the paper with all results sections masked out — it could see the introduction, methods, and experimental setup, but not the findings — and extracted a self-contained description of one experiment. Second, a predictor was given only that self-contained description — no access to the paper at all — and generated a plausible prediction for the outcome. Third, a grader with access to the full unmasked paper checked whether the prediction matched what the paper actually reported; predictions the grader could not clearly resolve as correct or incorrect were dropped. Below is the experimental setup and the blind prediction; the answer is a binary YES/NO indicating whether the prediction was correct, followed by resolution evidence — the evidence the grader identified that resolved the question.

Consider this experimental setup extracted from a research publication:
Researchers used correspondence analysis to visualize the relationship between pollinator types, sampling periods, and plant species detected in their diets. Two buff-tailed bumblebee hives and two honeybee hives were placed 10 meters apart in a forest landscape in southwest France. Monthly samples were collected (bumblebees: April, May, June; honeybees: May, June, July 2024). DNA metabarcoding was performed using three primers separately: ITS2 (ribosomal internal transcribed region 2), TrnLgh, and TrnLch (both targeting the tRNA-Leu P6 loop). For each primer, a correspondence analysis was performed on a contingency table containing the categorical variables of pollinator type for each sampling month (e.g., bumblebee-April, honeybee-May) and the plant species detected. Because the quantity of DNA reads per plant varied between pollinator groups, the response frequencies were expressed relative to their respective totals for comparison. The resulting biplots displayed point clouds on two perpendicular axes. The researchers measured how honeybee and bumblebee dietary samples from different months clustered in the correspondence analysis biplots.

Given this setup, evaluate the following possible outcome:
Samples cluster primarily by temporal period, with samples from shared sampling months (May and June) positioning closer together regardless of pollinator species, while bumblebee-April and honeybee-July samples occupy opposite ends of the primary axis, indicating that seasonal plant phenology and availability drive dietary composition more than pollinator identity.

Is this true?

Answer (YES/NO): NO